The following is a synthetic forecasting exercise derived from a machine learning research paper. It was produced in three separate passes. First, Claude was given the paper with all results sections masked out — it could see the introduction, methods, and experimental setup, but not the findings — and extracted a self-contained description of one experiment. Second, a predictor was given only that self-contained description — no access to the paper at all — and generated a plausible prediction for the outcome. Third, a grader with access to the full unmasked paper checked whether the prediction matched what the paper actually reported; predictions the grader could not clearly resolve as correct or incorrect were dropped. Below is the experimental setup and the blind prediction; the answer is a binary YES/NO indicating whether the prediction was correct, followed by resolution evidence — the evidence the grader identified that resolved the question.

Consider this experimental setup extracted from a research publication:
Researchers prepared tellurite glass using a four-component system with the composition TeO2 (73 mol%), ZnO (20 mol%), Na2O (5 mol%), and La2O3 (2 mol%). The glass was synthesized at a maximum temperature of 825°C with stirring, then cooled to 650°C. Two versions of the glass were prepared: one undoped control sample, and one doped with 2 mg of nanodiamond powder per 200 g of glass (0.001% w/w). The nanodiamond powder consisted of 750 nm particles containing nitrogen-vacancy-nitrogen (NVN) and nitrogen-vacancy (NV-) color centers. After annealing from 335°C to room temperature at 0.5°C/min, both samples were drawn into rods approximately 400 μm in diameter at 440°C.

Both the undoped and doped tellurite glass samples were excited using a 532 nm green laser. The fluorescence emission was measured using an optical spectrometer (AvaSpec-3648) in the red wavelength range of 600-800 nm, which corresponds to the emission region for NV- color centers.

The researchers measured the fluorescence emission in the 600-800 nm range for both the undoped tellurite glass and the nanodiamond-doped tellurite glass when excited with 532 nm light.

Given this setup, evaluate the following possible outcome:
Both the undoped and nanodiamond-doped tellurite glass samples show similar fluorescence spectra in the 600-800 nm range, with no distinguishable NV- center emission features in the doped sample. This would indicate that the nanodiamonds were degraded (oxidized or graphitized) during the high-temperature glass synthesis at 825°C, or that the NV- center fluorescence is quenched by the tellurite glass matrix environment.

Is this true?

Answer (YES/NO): NO